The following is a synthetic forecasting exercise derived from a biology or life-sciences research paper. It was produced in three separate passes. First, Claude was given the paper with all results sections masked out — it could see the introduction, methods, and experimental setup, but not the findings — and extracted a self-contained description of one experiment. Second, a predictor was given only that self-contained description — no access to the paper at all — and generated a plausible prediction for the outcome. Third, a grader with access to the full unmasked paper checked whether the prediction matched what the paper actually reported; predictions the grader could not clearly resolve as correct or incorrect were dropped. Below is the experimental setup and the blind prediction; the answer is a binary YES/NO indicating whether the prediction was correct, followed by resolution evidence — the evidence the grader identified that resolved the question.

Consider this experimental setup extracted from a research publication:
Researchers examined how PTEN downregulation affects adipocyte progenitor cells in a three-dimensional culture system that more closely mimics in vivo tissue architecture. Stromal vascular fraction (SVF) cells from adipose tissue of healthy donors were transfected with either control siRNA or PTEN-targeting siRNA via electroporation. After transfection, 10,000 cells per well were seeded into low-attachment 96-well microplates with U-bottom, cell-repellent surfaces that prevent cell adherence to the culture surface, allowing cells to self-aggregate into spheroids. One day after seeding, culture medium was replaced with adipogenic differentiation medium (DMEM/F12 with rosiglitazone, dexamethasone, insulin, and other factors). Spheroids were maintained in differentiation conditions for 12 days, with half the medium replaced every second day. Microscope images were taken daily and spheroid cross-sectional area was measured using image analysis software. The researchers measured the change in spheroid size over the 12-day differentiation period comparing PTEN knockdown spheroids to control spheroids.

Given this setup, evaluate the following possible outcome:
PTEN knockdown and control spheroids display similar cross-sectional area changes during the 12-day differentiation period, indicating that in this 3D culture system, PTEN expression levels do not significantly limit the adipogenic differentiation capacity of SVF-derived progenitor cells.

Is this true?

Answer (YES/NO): NO